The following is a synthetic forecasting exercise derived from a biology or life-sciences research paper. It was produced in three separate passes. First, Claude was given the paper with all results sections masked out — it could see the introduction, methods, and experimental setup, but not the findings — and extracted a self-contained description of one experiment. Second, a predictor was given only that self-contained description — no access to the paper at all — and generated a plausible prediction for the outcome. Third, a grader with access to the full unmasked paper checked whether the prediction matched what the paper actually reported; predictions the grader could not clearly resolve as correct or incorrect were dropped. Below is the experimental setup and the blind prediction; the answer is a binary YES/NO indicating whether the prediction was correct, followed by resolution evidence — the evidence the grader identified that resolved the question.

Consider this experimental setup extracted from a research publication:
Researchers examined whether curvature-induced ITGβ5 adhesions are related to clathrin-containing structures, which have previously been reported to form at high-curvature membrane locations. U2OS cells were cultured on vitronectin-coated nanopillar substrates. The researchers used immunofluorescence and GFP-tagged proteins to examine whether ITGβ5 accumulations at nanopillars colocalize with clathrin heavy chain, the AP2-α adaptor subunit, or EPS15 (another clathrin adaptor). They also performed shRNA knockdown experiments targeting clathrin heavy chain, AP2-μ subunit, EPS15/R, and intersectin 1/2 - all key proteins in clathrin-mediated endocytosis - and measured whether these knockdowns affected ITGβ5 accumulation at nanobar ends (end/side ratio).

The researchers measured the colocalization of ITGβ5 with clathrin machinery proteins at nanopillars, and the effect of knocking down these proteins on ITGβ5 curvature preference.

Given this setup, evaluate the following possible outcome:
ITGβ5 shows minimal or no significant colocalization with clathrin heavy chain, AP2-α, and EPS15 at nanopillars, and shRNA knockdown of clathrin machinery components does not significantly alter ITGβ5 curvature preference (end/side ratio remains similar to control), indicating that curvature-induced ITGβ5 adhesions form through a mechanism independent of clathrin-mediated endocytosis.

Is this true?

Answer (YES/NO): YES